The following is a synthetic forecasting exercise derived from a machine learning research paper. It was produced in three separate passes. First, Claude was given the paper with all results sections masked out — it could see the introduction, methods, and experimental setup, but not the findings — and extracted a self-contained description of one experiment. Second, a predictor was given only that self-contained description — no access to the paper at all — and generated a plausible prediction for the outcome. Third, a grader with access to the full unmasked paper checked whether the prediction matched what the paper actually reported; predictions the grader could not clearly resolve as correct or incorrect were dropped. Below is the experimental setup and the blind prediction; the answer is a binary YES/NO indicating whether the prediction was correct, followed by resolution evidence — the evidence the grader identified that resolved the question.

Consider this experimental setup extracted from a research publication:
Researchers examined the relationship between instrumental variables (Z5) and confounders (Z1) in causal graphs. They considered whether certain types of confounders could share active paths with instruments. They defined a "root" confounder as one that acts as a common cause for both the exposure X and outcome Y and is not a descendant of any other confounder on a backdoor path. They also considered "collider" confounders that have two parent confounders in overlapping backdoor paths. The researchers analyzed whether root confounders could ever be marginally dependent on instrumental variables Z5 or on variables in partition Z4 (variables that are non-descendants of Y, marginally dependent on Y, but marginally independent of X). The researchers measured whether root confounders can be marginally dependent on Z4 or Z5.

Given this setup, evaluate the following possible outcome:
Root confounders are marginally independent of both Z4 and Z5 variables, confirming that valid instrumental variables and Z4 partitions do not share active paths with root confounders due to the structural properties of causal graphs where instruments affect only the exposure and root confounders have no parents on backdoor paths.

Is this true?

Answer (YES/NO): YES